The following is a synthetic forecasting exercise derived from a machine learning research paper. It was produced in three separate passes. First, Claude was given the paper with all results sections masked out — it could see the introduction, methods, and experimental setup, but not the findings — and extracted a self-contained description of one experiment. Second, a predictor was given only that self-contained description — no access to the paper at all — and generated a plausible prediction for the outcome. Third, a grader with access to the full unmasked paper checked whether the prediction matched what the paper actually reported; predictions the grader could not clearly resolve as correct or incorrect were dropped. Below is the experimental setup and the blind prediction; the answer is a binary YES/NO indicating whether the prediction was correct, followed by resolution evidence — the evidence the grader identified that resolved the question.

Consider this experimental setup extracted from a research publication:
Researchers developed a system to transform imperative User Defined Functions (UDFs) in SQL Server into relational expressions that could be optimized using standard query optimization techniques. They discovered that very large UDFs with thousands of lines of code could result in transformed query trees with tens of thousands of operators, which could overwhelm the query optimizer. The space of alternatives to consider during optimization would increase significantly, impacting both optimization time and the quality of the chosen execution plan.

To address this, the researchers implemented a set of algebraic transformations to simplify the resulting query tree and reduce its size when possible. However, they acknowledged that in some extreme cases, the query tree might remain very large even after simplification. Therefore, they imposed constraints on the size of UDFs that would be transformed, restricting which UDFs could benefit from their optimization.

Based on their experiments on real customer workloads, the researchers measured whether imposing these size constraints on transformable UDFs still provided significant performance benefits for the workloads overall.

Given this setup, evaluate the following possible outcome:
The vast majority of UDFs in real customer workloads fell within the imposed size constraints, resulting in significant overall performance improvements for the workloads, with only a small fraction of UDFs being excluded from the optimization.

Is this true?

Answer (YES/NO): YES